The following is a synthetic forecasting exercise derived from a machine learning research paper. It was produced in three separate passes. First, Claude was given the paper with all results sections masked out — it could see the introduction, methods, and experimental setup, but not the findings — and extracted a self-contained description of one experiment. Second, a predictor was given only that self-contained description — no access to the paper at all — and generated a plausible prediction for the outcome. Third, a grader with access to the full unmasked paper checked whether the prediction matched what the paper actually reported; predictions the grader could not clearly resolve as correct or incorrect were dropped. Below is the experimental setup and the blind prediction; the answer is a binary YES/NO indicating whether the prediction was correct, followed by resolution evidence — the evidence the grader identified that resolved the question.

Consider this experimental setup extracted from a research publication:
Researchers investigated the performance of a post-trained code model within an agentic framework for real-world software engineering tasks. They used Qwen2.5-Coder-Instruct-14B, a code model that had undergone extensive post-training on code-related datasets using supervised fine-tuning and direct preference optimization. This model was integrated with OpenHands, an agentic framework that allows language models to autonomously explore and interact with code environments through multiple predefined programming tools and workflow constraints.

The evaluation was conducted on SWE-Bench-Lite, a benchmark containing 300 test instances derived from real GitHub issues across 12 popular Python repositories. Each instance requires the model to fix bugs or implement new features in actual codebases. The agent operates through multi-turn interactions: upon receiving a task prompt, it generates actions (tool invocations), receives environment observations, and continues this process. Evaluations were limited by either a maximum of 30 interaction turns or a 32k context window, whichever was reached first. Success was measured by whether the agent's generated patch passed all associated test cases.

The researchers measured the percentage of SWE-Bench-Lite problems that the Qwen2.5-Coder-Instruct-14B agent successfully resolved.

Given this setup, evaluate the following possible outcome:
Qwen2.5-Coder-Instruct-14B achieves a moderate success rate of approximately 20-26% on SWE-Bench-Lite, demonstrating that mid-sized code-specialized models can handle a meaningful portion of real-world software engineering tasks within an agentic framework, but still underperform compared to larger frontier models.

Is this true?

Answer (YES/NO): NO